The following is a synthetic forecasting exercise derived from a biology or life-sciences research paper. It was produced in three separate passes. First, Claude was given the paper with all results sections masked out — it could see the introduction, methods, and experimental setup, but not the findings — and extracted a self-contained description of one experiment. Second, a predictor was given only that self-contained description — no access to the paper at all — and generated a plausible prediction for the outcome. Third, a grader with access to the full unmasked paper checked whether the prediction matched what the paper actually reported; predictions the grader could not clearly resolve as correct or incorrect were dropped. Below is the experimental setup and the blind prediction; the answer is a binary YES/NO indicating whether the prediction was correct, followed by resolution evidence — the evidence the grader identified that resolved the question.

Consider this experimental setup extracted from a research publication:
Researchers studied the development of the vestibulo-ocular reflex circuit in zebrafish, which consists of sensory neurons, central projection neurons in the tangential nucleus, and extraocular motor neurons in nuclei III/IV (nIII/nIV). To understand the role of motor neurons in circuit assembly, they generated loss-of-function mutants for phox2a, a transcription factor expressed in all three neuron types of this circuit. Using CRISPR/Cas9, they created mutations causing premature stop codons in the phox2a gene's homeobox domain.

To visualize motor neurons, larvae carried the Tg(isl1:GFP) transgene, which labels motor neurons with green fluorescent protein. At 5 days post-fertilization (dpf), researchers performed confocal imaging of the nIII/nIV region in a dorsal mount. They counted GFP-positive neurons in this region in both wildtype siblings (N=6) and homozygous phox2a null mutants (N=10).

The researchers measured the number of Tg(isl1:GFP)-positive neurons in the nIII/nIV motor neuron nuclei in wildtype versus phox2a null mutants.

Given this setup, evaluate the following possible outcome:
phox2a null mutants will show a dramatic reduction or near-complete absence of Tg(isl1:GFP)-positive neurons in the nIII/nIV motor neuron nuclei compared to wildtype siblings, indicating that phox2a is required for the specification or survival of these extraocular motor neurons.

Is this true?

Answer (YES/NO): YES